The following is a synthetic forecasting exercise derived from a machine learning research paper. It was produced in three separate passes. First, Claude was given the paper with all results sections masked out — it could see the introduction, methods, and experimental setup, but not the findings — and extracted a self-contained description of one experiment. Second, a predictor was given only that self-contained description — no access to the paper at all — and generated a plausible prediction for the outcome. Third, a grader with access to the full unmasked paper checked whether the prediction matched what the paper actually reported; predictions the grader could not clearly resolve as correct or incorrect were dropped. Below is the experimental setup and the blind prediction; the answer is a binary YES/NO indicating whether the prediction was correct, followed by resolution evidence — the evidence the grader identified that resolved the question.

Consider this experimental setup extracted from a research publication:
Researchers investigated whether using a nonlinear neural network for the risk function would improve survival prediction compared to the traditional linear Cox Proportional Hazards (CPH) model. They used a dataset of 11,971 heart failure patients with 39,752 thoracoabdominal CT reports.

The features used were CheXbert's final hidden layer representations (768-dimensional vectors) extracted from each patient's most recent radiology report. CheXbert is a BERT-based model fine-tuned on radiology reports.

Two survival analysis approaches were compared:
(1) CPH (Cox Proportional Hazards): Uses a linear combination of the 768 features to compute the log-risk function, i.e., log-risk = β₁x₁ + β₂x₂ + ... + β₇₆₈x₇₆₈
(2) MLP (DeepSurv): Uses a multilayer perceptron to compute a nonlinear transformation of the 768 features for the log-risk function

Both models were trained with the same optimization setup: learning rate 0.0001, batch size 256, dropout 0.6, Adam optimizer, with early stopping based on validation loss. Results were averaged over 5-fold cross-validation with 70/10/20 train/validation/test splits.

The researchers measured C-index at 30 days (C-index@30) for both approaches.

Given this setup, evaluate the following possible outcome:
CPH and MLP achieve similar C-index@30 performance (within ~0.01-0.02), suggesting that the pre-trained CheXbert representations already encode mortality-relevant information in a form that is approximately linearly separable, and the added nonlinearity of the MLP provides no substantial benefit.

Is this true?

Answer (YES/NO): NO